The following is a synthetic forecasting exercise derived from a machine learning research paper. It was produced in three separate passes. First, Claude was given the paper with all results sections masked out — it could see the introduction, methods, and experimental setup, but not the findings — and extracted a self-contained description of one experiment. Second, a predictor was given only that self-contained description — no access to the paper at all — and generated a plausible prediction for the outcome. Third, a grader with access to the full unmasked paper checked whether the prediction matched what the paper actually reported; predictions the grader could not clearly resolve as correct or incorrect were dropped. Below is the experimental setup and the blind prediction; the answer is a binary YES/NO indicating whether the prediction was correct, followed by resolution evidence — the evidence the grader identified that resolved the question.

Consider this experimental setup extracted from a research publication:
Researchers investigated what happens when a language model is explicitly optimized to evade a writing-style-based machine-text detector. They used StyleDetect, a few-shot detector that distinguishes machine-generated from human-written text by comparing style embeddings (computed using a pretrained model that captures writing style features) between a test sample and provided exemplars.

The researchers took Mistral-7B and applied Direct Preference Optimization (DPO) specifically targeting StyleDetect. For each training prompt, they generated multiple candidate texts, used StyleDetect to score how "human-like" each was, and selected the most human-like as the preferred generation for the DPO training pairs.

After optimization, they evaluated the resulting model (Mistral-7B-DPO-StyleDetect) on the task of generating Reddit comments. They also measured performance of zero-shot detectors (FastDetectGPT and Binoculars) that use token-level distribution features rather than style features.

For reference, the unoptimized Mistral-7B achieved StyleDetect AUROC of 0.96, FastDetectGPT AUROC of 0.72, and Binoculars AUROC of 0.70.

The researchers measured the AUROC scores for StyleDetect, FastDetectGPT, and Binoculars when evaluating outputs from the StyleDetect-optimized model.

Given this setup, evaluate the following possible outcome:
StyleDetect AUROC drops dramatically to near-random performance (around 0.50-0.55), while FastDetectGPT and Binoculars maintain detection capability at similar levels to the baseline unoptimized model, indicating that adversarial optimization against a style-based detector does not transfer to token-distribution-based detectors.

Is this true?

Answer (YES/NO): NO